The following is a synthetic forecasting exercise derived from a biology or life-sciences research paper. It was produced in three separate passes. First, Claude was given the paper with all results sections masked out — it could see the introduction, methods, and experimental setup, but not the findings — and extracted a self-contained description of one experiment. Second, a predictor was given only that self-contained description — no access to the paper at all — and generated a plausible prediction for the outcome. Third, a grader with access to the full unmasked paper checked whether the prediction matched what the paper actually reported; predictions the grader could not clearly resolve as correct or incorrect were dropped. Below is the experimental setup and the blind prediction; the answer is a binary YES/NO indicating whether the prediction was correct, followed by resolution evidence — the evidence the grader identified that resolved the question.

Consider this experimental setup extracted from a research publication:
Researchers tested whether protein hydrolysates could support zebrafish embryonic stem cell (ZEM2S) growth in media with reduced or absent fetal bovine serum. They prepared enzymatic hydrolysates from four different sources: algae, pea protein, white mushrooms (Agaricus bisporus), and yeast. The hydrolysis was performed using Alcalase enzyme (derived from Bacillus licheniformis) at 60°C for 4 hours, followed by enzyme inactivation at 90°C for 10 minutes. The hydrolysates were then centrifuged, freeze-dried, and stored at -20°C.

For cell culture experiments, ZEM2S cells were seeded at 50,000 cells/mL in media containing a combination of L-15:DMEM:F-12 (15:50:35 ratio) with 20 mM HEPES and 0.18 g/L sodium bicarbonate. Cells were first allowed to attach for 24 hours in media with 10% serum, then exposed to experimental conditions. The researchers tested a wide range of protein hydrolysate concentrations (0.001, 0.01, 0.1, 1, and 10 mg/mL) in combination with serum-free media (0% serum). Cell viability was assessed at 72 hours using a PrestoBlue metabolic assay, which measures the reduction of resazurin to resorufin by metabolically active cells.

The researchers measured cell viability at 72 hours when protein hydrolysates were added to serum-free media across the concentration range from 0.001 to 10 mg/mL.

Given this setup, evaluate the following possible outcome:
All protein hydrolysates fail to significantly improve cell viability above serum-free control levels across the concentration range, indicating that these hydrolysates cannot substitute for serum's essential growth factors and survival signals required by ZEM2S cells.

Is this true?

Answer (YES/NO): NO